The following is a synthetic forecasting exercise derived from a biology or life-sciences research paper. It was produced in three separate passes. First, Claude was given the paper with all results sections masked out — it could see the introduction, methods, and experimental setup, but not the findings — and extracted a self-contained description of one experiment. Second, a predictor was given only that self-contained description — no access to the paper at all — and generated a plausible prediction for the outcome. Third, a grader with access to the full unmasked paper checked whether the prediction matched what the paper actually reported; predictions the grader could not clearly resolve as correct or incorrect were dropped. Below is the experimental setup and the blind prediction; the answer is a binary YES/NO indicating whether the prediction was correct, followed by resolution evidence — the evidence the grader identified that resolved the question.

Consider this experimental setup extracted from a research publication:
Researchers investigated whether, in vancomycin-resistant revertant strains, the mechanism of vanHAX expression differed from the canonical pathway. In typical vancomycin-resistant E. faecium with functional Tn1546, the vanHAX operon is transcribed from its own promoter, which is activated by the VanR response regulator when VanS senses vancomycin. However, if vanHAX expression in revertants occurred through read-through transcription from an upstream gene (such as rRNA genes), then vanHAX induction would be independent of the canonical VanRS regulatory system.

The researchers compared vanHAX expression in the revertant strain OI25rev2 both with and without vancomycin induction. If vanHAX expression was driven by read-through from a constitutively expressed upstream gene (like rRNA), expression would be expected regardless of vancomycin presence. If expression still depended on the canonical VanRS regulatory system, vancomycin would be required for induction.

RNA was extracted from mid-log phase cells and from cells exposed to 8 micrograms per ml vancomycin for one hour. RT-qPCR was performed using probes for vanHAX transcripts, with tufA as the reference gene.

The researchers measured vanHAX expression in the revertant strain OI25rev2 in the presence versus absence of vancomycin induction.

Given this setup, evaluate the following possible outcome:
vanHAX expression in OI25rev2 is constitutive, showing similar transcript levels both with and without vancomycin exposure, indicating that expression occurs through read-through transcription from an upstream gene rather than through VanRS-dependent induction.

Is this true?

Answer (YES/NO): YES